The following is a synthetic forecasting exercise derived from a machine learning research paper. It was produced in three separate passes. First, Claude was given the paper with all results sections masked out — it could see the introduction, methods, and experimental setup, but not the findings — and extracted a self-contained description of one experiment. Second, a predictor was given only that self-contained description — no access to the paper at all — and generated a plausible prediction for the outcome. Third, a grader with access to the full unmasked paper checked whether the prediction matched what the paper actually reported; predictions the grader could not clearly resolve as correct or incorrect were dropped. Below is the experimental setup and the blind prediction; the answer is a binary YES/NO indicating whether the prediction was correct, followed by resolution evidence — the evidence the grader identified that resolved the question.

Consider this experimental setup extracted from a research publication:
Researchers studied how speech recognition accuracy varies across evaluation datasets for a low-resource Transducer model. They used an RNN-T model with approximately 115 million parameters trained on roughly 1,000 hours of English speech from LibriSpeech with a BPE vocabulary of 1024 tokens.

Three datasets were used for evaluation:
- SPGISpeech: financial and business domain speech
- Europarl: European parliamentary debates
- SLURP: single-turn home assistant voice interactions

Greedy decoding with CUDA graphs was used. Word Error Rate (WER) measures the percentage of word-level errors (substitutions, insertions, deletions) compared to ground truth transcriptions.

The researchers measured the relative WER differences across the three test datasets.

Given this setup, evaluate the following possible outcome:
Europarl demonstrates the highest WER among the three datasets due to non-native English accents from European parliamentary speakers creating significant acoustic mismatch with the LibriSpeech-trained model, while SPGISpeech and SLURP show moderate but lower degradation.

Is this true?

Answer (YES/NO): NO